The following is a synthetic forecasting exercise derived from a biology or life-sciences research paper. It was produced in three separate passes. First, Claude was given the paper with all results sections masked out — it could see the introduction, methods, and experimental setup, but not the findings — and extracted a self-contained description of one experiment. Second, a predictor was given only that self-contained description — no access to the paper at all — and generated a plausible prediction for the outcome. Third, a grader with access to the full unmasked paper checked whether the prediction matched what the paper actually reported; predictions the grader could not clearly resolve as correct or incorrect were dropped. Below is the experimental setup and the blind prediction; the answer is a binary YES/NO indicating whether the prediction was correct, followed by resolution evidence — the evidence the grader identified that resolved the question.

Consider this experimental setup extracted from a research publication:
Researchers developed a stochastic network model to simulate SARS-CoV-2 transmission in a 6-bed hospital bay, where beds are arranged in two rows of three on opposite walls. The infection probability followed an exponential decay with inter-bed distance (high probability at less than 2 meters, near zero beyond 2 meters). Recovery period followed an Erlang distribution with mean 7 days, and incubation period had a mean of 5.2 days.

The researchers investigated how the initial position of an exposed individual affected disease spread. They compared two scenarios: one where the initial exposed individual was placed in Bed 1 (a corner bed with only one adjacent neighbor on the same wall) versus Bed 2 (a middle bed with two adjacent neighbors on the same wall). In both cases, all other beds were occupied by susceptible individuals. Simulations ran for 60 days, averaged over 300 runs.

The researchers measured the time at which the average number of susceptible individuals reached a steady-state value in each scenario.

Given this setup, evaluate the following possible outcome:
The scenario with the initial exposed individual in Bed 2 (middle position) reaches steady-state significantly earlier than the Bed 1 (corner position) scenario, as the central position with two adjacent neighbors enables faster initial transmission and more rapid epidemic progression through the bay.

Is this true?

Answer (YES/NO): NO